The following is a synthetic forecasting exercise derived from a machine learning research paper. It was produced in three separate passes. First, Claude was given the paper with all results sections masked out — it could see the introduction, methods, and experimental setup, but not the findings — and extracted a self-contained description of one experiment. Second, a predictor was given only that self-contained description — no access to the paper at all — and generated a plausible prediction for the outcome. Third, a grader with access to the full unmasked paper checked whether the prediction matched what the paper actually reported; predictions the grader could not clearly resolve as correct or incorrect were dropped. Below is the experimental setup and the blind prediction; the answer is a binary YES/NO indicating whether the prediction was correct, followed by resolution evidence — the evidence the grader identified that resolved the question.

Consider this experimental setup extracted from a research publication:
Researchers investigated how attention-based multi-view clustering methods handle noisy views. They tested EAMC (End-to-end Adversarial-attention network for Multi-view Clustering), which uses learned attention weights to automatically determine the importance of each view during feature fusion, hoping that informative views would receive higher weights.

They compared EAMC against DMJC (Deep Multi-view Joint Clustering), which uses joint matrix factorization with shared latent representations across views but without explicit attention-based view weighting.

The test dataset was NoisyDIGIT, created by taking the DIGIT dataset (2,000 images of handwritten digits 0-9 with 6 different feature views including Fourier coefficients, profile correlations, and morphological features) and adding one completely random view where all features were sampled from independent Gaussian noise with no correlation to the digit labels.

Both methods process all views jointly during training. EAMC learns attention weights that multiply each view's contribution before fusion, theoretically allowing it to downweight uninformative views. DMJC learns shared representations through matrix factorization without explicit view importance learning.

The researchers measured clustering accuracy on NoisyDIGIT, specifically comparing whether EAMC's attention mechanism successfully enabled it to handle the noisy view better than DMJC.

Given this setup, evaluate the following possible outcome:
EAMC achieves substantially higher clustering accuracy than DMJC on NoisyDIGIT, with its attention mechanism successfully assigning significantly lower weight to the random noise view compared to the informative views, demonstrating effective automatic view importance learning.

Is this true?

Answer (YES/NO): NO